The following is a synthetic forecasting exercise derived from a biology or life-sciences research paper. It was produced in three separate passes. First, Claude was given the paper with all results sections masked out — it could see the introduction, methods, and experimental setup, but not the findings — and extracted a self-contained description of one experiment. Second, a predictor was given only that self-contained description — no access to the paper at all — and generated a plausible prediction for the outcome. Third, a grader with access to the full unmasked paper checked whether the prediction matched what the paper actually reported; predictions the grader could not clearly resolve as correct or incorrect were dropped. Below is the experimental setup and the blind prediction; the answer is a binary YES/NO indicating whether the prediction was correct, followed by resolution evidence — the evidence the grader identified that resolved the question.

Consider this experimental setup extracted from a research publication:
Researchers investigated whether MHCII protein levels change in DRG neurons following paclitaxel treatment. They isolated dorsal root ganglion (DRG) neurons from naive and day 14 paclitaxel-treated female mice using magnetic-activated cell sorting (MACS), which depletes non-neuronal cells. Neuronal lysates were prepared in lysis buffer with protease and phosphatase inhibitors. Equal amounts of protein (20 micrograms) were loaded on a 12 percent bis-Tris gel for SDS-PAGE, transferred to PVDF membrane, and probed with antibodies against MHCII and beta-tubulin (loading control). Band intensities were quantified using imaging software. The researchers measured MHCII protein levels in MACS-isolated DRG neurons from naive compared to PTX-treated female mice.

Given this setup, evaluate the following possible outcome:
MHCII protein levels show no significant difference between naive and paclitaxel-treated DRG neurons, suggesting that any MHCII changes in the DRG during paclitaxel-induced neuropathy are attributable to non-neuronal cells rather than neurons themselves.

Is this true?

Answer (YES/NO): NO